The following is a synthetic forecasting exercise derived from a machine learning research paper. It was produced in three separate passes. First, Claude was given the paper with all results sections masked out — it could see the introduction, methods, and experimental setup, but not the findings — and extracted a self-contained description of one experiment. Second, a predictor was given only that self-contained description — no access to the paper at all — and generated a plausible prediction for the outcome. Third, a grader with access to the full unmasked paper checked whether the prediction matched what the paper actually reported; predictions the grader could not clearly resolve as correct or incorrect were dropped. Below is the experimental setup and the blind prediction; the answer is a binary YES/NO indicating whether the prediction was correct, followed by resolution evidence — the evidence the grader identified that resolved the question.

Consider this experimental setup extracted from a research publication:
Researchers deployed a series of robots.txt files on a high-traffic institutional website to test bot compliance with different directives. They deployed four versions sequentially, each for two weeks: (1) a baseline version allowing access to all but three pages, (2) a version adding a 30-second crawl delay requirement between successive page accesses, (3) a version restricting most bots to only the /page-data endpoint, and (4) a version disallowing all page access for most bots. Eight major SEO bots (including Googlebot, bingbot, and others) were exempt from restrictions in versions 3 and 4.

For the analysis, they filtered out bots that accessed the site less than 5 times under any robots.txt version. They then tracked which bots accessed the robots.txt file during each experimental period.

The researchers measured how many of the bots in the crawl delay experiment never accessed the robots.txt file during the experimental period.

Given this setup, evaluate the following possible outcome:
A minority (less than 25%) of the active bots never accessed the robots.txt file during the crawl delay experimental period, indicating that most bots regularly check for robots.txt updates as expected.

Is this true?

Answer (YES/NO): NO